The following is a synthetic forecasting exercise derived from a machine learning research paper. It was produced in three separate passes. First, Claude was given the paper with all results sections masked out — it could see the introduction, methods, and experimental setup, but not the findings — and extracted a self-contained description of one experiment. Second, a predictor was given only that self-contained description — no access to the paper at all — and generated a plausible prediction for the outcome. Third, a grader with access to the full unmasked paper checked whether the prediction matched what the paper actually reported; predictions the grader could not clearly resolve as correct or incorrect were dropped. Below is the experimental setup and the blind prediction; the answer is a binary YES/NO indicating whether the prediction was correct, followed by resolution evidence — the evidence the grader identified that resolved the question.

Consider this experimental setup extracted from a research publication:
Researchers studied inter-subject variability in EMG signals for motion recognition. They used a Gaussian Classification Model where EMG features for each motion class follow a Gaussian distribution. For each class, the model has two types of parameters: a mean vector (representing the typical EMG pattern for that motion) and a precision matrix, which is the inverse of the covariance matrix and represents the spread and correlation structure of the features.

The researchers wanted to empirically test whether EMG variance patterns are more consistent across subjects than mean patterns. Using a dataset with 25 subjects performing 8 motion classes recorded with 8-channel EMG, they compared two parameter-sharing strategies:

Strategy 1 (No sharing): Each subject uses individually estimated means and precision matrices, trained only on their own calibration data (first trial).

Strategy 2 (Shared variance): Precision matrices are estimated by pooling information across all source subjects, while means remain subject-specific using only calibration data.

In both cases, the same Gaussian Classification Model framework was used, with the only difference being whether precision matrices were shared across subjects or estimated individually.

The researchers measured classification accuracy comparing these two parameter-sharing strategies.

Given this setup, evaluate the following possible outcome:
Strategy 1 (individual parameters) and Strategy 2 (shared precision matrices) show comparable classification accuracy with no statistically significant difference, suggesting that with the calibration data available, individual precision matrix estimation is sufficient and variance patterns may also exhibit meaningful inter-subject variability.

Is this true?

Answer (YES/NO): NO